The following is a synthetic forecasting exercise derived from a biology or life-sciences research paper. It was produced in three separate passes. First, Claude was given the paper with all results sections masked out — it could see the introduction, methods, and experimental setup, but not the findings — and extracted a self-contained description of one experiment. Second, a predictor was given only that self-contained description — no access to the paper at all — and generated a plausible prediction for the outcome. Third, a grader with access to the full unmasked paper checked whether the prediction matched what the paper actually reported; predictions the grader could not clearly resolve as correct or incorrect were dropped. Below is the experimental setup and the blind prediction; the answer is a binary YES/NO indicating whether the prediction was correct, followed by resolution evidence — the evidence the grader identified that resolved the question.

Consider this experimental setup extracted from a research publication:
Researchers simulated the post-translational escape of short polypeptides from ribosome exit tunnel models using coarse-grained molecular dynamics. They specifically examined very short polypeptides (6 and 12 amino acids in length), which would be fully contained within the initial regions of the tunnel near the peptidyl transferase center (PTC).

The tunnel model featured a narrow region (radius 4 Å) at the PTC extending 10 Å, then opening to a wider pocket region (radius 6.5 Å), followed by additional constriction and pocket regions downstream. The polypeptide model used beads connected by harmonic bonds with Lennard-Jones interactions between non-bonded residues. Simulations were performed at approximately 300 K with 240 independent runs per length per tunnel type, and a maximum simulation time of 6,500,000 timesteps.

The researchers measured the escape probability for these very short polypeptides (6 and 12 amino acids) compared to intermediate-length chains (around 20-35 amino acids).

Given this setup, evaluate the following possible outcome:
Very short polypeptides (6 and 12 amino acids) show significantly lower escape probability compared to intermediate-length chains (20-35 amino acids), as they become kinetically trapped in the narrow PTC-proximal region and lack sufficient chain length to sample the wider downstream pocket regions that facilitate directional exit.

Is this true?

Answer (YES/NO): NO